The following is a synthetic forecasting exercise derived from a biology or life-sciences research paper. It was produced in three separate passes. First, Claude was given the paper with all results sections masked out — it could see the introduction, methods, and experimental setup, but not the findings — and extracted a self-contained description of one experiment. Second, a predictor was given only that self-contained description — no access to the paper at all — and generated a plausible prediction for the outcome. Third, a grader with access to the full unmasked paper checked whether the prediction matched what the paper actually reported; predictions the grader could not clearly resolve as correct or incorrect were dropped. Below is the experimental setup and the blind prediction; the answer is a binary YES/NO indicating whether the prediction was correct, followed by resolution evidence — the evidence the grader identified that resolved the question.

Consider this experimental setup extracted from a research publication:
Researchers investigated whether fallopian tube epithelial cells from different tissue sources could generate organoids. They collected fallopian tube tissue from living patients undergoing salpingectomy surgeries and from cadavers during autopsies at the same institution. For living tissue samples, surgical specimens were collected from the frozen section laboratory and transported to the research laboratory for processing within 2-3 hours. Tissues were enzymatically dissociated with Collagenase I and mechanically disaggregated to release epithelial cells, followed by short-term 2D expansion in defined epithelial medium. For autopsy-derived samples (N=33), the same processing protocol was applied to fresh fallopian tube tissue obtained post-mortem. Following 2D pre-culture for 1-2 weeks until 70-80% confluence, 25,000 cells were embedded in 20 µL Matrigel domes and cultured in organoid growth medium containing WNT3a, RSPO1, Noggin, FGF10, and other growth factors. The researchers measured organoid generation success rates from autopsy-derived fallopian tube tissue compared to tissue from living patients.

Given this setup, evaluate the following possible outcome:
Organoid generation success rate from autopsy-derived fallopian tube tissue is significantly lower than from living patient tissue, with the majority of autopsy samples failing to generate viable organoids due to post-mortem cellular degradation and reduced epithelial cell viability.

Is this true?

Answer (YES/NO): YES